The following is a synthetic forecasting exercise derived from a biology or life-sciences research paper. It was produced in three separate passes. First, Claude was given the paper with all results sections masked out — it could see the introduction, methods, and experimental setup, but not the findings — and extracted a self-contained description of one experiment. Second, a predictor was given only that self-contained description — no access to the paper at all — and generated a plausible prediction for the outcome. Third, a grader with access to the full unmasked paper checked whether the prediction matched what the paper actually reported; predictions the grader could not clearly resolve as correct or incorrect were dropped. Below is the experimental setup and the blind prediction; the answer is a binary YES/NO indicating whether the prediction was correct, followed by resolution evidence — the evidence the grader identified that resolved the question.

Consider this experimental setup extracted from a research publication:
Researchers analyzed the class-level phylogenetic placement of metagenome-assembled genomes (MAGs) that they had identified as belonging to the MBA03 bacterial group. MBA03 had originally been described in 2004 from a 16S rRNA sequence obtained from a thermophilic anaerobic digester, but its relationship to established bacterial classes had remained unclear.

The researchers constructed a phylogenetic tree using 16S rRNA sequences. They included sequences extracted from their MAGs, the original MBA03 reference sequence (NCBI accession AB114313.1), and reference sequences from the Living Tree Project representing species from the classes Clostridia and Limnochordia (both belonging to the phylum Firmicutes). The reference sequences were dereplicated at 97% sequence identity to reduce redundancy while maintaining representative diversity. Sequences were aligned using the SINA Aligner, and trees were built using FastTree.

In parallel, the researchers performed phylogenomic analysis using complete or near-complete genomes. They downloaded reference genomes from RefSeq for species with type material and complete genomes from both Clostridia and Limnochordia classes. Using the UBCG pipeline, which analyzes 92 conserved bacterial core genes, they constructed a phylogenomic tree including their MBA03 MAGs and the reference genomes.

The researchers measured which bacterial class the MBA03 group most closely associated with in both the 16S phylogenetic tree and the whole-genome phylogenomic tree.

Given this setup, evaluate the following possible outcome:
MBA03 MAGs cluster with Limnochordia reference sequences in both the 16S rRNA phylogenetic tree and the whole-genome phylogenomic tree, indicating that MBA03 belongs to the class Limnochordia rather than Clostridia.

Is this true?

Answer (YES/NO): NO